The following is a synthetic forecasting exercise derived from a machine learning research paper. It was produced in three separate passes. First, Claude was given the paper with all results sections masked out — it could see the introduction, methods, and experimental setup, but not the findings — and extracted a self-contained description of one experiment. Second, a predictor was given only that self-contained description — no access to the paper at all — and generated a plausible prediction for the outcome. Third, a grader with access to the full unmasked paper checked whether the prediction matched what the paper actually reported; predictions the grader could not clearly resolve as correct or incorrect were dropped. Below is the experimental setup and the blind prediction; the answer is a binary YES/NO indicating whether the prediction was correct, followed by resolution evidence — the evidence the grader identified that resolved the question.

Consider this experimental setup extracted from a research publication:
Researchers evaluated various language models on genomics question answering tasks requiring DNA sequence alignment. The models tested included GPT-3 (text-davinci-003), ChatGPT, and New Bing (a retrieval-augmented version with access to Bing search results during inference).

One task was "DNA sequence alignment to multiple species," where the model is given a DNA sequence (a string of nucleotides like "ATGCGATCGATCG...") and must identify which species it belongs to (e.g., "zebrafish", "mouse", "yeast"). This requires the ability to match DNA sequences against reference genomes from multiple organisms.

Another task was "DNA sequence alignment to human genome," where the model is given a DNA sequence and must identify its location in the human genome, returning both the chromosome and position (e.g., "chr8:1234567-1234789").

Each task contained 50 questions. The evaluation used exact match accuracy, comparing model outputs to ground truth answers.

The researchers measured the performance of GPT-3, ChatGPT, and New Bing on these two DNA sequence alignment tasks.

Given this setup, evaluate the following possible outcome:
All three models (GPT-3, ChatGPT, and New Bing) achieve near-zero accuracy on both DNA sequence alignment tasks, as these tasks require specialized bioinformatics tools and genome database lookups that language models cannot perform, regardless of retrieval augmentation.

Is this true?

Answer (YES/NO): NO